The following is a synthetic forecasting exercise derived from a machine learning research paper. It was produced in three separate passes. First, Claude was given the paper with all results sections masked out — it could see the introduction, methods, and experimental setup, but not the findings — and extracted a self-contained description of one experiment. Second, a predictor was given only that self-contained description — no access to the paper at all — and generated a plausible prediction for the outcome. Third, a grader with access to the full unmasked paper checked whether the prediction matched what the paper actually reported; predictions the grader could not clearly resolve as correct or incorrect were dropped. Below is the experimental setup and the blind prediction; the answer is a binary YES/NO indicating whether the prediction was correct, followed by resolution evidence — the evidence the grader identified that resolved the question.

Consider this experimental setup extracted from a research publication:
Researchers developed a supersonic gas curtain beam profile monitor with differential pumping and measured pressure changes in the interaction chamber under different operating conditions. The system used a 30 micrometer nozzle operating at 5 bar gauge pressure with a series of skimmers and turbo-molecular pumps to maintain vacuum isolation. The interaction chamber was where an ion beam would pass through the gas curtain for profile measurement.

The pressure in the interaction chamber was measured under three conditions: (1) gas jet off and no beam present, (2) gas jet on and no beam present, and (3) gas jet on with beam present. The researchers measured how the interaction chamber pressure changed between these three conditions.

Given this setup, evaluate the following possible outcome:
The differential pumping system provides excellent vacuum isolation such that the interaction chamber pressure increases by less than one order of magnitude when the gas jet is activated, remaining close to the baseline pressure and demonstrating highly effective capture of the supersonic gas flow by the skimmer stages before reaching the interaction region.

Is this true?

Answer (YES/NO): YES